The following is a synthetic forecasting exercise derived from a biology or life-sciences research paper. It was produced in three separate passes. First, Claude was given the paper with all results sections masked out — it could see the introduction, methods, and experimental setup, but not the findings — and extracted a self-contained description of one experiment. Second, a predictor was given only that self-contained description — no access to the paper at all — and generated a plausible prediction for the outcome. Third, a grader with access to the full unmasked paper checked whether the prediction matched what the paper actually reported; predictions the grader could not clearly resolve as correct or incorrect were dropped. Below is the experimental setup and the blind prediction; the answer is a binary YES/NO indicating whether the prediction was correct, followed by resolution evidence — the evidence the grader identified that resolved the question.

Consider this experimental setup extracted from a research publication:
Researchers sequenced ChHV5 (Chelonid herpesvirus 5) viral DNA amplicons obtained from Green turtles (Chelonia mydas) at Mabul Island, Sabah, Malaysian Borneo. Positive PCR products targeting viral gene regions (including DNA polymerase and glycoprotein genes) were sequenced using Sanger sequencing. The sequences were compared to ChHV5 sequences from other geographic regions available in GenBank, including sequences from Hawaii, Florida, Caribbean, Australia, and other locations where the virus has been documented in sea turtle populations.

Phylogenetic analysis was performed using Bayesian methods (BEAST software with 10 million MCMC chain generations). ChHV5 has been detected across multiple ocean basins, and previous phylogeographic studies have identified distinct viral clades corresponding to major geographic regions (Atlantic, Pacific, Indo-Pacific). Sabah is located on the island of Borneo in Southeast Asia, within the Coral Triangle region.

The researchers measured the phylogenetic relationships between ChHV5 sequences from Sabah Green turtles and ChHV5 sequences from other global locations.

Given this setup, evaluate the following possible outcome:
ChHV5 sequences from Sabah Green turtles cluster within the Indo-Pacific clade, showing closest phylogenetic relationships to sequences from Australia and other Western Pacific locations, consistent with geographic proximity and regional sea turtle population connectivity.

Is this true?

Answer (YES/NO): NO